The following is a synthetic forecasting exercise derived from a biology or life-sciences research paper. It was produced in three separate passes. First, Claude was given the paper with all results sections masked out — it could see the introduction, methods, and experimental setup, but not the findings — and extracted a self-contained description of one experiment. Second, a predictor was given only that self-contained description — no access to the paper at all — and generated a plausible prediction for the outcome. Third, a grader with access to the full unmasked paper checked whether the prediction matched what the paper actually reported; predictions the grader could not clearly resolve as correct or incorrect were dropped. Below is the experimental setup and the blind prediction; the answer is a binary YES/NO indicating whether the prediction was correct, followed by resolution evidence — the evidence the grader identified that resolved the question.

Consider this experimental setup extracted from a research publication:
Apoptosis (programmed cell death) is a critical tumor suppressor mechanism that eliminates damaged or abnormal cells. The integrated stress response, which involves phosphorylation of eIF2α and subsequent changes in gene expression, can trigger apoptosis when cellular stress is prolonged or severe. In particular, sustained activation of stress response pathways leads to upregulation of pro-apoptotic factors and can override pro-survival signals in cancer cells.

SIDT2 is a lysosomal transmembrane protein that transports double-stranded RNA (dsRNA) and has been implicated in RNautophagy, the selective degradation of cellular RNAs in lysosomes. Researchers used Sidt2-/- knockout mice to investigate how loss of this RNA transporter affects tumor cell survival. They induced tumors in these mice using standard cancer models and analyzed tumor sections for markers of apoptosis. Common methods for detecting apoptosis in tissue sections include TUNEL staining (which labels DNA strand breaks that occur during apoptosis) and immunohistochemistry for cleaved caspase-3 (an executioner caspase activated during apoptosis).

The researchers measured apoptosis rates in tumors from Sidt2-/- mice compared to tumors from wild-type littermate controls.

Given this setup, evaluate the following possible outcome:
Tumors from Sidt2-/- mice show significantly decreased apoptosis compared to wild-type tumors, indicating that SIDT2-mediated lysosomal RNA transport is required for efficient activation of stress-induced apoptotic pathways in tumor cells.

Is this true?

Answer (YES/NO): NO